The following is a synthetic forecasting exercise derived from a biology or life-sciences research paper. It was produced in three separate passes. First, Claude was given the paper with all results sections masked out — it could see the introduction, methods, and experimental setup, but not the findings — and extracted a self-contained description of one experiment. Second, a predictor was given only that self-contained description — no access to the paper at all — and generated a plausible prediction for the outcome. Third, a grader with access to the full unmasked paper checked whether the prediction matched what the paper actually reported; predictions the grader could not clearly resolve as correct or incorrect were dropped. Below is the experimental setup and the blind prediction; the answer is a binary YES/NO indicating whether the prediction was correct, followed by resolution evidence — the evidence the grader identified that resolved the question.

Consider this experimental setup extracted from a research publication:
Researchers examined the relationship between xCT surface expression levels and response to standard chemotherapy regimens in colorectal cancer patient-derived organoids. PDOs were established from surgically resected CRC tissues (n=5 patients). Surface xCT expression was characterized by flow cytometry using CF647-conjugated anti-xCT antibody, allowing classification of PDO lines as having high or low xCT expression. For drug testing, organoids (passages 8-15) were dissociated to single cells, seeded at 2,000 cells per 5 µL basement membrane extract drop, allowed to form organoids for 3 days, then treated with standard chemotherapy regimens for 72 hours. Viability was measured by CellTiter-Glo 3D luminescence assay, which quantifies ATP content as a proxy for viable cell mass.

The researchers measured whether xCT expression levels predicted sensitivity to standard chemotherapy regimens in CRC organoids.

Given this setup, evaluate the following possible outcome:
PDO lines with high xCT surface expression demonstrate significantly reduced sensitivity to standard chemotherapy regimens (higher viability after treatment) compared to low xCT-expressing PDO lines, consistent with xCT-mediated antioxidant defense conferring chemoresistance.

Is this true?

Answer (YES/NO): NO